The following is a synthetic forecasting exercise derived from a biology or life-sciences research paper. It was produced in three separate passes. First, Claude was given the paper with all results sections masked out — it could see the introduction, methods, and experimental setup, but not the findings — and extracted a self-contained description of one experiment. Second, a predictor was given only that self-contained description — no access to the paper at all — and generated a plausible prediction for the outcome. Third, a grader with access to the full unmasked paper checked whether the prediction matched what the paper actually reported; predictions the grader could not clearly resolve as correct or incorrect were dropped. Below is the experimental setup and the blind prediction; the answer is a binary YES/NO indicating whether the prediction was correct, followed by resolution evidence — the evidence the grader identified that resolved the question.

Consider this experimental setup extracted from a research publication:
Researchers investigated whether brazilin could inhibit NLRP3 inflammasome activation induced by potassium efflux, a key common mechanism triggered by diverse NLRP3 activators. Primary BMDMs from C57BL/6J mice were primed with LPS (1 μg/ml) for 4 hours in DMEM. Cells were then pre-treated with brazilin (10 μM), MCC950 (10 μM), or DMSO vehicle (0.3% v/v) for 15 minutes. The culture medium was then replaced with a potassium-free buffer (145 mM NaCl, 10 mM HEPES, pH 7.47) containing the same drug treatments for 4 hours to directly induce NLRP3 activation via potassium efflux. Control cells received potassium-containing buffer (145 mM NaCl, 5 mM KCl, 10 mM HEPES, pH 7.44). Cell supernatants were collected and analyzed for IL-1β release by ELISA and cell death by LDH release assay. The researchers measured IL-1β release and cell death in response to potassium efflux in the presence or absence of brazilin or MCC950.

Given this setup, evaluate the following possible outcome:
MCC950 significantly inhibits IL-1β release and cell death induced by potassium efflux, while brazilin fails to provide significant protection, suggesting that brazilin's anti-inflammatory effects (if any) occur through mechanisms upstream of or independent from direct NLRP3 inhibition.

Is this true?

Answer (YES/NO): NO